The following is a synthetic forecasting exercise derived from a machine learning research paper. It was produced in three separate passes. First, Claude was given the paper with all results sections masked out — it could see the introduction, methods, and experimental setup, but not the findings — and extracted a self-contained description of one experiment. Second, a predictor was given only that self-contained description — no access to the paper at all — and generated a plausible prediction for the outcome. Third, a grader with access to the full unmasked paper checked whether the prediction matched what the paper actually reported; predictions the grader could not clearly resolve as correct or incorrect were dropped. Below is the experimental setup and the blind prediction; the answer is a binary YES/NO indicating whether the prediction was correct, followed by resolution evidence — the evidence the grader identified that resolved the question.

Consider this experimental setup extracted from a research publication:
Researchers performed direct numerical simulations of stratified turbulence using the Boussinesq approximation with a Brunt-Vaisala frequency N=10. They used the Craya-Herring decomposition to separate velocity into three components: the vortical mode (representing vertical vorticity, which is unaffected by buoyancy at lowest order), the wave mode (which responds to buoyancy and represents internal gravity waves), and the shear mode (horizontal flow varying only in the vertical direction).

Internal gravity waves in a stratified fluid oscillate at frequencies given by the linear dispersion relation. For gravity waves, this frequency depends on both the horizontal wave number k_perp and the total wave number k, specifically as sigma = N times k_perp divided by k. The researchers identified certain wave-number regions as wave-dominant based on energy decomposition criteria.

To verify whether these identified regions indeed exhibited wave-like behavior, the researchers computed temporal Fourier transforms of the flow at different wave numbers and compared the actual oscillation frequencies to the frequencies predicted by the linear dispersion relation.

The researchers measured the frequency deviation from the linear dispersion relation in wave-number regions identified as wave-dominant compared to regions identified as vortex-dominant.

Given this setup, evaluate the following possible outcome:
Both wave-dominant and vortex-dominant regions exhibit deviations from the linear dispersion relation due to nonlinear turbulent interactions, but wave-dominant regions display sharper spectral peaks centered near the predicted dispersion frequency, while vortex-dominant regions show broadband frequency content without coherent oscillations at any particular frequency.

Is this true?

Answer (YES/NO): NO